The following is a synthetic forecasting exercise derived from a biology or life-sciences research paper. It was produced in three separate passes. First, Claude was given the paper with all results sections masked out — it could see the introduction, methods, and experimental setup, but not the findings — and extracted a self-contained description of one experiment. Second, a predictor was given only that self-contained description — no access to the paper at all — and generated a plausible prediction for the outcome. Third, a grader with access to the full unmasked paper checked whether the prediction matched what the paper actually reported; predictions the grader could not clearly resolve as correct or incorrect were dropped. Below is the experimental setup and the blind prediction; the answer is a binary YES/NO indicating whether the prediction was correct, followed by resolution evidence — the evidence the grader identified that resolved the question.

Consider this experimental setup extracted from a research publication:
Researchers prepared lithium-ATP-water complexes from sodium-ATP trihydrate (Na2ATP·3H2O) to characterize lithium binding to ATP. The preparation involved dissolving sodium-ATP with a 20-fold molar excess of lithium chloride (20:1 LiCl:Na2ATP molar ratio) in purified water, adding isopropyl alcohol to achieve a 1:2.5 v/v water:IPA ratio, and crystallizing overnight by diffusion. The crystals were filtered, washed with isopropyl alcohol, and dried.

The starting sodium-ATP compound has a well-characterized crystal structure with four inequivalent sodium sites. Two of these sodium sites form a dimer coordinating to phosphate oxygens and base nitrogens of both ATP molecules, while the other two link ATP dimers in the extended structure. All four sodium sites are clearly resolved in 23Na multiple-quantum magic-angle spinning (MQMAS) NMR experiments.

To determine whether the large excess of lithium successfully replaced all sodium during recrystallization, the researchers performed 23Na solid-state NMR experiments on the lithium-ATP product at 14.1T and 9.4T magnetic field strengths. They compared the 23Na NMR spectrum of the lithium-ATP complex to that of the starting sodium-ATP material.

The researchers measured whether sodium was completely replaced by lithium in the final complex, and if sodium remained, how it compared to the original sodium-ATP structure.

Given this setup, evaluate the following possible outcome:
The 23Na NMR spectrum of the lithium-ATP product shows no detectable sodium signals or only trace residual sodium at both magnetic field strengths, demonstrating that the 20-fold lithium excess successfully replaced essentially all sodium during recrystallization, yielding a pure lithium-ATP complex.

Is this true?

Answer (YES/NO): NO